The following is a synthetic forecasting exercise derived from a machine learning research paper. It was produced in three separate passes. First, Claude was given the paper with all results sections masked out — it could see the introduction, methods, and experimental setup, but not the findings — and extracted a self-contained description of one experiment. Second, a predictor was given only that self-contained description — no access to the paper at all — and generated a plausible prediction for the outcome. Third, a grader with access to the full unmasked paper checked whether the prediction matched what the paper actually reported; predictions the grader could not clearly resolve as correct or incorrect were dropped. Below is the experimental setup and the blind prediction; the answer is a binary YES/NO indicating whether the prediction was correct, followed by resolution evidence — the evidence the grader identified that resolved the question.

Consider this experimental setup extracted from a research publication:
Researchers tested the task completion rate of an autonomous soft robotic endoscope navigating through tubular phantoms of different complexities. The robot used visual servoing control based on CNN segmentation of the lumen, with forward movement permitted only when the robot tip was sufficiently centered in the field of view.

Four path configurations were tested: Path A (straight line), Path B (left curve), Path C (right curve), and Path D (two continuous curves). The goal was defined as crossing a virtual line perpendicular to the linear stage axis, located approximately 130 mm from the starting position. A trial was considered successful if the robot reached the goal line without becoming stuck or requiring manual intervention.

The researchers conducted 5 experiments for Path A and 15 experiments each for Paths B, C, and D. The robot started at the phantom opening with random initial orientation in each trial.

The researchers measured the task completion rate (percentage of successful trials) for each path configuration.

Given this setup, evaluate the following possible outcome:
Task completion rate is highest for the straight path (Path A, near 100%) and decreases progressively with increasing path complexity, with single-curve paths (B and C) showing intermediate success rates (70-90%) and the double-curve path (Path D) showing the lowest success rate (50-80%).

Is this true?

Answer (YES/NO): NO